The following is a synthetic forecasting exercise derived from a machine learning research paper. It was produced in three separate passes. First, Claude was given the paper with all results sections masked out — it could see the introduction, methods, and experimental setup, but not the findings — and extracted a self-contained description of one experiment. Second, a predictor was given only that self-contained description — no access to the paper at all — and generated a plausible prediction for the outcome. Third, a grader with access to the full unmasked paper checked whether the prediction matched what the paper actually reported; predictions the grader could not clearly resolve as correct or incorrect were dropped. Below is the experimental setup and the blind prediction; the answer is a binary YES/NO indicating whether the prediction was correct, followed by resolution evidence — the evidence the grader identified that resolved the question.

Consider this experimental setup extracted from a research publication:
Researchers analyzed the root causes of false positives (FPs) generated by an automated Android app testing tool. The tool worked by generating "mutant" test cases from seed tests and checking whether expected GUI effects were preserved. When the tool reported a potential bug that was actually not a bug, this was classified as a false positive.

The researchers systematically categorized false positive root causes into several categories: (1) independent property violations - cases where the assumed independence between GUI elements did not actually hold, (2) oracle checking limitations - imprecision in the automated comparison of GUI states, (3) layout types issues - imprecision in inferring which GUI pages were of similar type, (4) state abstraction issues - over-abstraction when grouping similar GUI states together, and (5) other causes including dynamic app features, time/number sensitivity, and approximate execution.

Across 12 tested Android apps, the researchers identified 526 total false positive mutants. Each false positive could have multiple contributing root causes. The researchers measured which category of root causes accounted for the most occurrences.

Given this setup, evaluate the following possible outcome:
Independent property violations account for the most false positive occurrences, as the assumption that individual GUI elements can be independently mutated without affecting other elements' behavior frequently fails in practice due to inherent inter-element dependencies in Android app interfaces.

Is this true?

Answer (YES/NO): YES